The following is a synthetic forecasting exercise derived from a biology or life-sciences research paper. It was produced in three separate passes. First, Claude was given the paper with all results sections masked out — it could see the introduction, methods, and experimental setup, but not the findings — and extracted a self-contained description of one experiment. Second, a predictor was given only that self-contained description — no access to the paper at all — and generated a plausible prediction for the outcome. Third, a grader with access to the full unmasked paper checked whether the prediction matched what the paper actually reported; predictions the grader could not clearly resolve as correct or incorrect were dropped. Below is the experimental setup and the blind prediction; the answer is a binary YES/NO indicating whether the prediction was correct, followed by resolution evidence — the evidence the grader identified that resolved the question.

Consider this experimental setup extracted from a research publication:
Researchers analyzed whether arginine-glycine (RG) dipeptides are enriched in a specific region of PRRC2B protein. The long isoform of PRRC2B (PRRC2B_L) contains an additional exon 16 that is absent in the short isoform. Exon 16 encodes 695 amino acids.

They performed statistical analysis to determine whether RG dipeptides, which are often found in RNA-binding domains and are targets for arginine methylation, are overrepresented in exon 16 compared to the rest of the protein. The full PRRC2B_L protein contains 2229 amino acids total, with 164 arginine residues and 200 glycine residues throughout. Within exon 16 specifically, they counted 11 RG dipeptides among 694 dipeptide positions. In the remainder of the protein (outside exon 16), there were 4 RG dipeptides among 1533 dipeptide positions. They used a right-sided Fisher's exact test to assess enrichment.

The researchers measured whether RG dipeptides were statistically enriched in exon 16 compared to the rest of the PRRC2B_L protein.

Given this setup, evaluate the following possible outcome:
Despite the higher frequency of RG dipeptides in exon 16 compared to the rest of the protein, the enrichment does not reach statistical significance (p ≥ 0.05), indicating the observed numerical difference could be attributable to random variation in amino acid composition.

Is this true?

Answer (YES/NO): NO